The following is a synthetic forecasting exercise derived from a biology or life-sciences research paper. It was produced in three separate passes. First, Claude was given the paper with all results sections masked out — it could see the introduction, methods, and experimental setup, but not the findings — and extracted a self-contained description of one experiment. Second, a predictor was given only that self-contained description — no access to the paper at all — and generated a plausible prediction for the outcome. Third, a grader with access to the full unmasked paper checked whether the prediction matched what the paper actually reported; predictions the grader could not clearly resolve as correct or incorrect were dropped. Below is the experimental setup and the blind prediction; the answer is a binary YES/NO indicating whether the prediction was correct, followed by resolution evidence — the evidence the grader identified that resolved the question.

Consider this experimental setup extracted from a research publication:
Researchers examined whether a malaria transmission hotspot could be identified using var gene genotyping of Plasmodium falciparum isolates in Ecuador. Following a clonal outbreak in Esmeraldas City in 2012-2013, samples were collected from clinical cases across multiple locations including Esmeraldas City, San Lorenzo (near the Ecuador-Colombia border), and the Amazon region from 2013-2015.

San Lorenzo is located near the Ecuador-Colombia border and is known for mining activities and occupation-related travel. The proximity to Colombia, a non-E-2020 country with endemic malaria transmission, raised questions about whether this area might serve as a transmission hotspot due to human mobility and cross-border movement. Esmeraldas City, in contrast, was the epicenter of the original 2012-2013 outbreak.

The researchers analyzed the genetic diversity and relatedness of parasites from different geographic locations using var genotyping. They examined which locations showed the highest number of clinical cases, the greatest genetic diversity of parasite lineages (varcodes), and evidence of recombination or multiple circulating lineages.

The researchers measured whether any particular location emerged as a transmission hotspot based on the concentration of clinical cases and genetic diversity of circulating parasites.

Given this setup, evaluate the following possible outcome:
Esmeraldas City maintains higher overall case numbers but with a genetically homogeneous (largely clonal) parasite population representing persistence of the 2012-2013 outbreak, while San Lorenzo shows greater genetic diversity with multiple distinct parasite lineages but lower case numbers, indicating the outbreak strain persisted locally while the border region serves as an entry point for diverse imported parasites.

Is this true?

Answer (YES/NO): NO